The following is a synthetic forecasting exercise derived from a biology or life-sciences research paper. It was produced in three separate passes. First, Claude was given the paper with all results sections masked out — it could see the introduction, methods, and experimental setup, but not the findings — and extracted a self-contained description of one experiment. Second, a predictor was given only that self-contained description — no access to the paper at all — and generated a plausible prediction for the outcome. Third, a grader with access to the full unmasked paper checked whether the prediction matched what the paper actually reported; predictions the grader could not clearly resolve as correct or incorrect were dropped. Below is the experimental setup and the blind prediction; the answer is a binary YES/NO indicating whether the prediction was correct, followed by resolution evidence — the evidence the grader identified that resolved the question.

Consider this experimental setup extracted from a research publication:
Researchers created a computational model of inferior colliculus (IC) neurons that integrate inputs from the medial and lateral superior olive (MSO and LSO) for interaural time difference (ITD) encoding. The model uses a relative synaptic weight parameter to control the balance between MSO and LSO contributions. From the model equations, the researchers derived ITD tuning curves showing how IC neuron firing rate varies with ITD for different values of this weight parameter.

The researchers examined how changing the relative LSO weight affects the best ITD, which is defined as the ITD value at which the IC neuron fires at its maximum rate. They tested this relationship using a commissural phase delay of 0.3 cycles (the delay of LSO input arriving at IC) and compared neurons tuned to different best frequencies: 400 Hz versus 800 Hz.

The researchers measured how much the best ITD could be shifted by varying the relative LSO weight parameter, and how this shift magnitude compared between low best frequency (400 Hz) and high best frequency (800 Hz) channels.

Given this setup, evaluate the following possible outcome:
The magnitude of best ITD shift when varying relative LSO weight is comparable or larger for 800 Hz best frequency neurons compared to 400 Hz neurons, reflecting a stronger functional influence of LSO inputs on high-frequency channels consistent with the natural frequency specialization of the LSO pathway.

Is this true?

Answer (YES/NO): NO